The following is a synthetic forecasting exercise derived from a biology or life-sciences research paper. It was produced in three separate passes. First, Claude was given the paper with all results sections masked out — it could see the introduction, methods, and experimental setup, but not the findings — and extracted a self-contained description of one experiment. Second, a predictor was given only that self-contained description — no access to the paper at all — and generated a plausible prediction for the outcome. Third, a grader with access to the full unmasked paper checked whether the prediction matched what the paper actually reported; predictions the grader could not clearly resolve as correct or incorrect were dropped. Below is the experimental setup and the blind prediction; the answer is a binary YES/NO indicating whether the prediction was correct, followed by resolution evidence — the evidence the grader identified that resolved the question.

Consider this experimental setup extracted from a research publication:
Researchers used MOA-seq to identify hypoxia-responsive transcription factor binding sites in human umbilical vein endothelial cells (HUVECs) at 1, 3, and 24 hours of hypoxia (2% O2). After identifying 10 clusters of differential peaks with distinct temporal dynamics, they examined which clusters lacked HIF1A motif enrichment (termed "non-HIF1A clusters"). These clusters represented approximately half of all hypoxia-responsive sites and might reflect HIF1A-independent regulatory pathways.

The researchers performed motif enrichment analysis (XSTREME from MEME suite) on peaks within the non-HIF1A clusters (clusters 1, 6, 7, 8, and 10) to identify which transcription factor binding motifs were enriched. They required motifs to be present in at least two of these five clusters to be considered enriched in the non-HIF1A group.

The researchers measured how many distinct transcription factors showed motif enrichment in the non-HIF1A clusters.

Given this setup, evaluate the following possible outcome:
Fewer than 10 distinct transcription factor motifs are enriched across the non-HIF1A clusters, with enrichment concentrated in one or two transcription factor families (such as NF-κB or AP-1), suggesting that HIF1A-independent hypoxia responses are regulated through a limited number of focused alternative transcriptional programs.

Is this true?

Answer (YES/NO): NO